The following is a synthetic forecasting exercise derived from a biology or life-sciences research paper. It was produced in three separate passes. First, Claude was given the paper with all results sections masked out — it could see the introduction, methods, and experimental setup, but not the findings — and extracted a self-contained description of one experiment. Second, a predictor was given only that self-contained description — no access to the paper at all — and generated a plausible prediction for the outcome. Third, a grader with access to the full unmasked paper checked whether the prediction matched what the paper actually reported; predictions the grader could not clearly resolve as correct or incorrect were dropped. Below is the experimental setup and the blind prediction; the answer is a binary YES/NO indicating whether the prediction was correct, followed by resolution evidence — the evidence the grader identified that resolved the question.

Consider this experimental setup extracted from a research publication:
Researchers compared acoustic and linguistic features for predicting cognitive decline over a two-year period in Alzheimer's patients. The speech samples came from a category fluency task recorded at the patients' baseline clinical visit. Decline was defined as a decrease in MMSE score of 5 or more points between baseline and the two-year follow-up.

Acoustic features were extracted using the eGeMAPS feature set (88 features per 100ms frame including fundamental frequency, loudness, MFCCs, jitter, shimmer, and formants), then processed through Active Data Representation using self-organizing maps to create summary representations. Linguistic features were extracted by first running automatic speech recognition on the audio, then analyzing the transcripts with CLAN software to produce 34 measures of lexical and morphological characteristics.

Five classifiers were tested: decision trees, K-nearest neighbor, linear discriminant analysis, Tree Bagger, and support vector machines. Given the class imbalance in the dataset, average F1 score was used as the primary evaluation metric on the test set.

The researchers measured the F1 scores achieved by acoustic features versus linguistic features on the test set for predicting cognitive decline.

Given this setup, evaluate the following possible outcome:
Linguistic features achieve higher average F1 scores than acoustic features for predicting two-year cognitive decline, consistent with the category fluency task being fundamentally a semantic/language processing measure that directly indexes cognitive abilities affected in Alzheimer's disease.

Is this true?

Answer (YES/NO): YES